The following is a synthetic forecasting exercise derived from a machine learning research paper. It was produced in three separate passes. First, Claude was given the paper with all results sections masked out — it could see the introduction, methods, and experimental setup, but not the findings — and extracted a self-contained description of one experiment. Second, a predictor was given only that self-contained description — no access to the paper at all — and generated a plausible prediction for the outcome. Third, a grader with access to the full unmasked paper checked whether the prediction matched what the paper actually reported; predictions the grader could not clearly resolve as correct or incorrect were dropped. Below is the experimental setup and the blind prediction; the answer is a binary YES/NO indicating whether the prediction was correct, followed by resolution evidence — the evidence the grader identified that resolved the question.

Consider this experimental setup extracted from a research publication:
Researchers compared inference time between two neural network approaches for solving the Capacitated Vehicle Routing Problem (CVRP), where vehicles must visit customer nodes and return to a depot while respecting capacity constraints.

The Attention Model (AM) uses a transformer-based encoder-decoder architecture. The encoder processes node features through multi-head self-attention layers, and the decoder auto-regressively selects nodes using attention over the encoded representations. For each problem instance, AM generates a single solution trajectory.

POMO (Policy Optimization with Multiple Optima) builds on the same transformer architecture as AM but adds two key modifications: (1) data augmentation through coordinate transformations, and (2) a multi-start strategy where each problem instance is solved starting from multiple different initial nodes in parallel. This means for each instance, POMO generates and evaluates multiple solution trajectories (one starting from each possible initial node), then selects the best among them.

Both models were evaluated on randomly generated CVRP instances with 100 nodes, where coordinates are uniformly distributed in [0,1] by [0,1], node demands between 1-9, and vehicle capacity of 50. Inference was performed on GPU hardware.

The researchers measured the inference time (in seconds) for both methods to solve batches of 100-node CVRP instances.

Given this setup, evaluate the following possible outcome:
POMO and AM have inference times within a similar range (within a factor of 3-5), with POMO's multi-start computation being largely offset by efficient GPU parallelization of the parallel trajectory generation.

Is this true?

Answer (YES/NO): NO